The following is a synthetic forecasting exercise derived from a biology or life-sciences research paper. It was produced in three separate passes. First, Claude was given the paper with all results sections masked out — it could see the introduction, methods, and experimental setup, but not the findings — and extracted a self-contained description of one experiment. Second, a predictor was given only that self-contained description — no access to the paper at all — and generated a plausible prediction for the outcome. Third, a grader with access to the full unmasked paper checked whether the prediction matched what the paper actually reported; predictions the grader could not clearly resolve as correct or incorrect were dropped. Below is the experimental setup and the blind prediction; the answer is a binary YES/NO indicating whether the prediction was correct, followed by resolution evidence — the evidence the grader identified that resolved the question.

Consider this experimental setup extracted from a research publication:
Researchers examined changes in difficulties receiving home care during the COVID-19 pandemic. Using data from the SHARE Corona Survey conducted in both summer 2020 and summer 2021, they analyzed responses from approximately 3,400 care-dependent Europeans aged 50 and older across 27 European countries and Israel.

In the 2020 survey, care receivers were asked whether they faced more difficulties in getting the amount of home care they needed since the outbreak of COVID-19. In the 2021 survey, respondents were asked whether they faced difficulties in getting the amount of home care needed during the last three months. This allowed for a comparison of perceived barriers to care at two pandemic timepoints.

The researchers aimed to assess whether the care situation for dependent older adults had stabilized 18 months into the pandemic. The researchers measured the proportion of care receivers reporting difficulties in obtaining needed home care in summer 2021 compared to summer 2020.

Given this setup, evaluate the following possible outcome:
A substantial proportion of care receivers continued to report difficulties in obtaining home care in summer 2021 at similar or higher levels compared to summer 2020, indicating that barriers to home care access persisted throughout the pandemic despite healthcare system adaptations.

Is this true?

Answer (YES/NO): NO